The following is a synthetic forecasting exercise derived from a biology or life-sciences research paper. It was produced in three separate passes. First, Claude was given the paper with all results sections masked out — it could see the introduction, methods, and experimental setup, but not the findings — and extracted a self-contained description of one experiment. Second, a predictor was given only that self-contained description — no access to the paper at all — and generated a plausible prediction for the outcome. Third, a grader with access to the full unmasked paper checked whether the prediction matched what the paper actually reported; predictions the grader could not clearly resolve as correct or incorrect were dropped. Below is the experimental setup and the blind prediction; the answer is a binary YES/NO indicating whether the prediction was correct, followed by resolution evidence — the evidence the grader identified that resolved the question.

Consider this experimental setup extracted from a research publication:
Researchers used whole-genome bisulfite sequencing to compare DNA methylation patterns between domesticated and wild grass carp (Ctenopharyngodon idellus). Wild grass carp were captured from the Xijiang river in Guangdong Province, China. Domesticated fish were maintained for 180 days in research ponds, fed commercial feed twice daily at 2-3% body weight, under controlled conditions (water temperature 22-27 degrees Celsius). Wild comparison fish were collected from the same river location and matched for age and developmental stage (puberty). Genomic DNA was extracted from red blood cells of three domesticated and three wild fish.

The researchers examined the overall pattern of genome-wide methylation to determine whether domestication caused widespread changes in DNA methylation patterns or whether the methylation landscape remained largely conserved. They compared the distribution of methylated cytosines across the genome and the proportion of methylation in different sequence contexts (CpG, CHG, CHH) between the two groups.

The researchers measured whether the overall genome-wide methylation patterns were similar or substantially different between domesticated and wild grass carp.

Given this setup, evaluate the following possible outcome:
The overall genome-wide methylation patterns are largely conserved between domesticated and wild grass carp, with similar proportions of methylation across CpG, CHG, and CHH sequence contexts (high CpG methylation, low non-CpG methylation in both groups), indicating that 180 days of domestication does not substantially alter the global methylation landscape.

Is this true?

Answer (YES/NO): NO